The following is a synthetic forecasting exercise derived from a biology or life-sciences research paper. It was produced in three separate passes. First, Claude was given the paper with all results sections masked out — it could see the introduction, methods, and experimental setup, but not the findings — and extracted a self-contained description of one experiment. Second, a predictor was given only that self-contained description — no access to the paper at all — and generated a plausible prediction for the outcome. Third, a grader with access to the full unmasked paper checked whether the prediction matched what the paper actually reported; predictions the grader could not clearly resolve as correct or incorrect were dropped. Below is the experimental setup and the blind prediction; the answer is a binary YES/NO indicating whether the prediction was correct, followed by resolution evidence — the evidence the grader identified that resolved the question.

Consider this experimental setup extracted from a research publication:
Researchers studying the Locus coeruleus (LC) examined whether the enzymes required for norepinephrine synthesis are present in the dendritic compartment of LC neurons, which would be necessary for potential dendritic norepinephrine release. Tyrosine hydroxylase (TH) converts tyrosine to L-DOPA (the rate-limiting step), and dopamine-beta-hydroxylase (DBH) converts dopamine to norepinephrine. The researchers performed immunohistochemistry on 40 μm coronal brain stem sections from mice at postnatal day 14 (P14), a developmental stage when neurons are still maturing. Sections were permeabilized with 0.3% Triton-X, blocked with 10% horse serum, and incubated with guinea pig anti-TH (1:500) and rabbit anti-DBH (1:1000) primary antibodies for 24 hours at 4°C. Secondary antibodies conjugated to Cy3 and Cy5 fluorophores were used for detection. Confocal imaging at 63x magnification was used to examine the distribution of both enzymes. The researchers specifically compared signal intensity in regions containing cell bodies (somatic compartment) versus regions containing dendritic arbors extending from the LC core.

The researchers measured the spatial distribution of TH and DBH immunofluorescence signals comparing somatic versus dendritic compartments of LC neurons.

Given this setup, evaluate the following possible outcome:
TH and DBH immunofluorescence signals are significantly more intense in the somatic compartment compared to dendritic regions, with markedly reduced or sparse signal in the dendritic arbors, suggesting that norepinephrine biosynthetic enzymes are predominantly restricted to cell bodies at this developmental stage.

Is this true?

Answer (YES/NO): NO